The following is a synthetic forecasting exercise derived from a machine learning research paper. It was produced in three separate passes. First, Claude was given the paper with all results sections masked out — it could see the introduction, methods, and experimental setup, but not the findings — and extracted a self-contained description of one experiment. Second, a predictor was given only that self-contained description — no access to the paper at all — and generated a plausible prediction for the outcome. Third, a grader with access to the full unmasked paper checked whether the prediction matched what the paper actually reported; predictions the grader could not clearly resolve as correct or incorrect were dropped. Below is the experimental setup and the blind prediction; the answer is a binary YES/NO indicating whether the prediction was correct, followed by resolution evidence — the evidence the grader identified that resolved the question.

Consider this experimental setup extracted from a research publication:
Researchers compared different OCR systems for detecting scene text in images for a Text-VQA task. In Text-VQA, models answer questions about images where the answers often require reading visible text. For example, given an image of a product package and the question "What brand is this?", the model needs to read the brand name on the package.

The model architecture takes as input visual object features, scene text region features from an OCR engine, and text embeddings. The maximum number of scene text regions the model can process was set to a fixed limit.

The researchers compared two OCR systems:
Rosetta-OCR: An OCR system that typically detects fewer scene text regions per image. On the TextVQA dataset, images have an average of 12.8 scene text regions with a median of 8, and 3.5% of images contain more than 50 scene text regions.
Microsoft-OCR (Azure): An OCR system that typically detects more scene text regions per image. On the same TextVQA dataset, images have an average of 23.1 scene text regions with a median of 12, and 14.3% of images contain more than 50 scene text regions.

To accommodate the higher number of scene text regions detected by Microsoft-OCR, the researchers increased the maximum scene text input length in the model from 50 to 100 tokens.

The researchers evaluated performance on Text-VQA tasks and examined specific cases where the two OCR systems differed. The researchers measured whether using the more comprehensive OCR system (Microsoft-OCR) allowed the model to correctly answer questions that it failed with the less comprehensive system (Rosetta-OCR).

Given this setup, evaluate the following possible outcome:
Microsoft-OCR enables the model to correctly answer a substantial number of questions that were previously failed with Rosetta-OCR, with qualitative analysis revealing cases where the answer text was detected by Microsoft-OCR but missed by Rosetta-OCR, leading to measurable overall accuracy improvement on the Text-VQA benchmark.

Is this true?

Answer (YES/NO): YES